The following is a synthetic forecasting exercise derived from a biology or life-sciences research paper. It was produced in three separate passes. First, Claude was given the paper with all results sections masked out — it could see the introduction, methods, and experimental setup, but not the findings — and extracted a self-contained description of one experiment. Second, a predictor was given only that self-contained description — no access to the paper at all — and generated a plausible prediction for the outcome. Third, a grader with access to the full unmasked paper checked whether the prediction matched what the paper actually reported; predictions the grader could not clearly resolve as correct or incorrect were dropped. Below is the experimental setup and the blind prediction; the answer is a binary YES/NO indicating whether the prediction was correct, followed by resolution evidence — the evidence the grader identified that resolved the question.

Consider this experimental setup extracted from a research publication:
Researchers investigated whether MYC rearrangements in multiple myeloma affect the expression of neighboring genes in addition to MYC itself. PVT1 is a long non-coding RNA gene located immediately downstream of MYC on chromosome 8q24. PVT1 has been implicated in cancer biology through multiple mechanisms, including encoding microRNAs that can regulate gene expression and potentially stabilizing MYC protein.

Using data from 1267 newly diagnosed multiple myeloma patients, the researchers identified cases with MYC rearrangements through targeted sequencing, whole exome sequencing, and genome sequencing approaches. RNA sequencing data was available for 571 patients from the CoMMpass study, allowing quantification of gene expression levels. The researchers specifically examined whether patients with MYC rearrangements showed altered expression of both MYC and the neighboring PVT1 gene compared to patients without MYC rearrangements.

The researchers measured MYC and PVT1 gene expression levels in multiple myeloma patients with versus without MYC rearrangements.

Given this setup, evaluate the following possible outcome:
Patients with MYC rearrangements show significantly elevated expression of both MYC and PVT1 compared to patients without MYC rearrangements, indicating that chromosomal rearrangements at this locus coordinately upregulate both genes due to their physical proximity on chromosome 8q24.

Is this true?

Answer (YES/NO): YES